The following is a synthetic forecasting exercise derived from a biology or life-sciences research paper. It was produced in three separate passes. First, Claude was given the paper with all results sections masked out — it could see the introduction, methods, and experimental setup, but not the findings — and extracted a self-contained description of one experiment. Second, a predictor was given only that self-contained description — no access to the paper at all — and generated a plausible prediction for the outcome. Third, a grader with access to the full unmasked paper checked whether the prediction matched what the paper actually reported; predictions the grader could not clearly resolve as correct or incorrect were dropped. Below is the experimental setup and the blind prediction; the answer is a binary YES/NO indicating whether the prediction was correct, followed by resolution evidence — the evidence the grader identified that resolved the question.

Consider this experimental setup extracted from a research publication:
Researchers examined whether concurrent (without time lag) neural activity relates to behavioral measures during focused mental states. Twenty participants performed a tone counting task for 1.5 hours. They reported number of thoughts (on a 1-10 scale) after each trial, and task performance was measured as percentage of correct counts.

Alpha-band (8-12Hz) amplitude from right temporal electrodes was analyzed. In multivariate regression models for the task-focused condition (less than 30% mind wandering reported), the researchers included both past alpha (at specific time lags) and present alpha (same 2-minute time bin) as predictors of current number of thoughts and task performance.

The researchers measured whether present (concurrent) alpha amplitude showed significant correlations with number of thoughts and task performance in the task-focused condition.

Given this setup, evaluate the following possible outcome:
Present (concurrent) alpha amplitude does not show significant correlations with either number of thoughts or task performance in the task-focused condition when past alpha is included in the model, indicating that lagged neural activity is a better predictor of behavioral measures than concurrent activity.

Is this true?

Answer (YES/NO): NO